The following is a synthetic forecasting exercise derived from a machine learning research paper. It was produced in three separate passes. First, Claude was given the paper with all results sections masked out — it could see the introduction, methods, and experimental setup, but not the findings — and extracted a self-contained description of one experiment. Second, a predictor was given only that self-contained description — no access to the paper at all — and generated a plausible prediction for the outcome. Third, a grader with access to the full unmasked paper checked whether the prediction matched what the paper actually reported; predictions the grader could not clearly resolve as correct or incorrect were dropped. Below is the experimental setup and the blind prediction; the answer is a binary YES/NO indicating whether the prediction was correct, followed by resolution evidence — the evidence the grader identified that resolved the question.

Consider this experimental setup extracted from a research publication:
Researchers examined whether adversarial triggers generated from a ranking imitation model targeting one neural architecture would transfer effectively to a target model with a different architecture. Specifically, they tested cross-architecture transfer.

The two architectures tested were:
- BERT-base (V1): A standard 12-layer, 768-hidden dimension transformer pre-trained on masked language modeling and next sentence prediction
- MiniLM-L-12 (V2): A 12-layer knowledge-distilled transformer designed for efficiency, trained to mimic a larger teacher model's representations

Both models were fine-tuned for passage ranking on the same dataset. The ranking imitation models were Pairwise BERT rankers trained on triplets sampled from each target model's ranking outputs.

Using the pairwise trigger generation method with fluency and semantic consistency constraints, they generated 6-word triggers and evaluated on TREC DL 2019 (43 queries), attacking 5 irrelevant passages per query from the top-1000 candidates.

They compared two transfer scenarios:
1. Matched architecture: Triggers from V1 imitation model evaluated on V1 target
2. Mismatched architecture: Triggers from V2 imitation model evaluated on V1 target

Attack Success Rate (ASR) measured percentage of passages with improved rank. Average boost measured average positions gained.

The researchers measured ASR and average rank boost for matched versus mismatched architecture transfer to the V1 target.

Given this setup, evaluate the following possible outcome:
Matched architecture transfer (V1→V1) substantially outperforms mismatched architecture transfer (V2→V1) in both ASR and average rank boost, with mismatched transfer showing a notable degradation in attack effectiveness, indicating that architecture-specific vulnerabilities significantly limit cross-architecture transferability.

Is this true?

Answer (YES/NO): YES